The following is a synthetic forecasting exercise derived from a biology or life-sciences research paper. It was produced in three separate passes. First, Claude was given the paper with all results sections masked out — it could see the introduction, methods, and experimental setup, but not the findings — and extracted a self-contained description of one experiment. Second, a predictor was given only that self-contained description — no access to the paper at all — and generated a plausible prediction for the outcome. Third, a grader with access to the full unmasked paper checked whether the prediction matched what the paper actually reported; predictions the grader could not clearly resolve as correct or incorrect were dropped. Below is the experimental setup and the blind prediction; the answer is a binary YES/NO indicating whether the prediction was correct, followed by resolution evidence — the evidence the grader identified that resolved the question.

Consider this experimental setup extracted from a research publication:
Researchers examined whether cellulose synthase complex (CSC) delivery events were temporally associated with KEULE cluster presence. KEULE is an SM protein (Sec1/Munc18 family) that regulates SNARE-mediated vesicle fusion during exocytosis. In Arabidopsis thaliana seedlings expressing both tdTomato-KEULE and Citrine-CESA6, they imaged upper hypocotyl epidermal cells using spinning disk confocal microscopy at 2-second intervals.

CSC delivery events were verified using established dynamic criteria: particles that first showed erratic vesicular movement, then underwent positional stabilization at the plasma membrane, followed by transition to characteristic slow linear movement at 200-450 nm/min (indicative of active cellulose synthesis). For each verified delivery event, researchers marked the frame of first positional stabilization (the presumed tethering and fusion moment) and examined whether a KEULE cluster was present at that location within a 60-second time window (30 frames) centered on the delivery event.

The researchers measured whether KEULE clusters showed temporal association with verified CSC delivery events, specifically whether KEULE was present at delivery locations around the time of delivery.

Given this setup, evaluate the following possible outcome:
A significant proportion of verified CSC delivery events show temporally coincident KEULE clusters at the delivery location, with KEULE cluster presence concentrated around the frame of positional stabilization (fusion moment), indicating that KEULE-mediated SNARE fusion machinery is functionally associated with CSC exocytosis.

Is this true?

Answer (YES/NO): YES